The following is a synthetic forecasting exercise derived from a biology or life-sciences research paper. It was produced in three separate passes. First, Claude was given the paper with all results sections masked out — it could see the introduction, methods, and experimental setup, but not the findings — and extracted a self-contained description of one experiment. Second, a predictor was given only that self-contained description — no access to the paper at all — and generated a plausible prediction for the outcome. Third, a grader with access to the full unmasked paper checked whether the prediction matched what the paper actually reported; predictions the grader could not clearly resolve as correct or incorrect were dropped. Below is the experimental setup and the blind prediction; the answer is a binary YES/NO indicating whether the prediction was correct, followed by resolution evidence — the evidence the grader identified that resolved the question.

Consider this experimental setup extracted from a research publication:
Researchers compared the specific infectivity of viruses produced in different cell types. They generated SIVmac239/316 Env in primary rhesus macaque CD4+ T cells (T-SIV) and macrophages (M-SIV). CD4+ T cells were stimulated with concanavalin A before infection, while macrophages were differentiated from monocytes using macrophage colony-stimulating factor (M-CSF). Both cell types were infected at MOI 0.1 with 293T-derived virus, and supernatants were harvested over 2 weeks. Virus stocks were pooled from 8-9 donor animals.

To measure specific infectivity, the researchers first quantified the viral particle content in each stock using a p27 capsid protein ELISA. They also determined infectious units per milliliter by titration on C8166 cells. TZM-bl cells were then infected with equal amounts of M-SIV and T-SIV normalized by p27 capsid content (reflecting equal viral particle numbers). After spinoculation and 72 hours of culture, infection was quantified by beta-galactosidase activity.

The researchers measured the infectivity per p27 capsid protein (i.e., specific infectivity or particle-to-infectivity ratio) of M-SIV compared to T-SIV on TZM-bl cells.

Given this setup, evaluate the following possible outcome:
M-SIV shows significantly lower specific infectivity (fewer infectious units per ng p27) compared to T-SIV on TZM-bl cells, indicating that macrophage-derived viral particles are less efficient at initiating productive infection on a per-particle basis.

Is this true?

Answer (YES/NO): NO